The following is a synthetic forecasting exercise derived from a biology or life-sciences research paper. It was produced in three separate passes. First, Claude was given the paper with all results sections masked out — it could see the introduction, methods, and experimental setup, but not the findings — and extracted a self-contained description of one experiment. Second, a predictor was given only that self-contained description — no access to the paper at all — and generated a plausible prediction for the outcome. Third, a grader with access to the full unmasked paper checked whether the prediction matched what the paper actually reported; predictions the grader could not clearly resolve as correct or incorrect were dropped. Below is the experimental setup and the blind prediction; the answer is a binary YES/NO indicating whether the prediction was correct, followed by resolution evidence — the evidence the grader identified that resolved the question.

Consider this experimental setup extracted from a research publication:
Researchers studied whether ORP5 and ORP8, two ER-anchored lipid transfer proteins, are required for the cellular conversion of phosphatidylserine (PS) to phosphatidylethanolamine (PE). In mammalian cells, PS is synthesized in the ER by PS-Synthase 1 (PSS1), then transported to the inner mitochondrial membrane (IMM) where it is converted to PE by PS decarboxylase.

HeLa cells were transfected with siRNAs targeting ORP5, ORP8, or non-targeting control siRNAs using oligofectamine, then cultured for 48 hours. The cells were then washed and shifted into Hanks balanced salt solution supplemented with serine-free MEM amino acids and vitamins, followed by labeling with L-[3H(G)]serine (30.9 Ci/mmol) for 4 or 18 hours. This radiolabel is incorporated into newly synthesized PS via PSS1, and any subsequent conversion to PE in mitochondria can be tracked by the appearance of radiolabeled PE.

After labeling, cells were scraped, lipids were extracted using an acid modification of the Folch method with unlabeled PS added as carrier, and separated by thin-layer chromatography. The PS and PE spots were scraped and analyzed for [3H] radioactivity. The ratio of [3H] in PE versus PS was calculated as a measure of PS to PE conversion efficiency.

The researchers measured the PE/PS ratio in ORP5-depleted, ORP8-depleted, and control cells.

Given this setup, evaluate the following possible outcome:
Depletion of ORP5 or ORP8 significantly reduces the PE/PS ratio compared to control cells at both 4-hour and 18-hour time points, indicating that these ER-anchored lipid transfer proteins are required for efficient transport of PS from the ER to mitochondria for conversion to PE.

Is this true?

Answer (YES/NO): NO